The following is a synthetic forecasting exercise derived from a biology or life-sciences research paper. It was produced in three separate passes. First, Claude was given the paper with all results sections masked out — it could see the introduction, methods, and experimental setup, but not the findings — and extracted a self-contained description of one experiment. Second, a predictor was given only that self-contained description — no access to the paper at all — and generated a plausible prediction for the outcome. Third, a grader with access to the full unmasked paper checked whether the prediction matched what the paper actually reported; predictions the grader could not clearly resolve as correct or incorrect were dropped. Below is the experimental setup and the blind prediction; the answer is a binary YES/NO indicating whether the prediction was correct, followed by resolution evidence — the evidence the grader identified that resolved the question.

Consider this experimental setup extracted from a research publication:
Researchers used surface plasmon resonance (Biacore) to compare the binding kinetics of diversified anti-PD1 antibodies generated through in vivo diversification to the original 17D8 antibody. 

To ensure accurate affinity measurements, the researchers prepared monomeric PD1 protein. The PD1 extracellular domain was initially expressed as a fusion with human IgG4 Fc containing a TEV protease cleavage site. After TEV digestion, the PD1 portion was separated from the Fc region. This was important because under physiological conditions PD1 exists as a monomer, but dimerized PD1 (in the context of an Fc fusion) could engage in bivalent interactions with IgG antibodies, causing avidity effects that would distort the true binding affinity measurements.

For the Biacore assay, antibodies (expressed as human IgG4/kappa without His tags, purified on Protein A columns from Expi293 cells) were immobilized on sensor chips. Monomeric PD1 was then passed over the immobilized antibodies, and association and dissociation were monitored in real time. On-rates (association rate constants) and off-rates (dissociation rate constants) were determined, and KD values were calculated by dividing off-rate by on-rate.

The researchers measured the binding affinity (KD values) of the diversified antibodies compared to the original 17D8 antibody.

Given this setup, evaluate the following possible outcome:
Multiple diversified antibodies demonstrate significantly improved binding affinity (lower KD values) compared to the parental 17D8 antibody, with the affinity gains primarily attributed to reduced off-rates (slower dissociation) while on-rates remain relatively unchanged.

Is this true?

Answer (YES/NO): NO